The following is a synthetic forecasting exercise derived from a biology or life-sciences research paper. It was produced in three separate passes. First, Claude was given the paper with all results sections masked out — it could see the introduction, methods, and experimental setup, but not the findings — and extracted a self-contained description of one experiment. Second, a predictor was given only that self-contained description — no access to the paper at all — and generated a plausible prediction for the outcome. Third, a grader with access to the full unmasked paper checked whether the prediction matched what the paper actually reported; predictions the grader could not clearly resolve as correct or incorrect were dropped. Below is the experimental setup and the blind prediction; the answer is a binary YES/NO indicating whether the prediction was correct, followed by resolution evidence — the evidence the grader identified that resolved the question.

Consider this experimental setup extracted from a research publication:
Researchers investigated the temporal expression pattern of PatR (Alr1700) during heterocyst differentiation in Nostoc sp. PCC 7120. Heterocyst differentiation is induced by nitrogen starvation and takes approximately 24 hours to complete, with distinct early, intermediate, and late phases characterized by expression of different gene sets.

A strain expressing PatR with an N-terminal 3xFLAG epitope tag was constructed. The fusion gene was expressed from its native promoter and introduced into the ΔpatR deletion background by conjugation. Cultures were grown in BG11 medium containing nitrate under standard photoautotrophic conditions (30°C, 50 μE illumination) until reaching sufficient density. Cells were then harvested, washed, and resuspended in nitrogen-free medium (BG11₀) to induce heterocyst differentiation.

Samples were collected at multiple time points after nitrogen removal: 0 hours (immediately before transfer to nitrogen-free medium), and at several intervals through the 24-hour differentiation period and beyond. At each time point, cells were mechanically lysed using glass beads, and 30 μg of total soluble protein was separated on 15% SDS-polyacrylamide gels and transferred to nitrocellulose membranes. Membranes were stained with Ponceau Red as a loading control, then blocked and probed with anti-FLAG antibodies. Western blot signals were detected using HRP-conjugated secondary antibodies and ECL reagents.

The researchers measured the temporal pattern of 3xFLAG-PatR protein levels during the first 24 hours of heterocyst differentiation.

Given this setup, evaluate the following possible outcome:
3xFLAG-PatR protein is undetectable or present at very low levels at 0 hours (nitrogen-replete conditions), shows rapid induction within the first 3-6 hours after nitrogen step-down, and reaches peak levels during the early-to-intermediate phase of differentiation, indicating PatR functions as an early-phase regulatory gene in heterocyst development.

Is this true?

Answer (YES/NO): NO